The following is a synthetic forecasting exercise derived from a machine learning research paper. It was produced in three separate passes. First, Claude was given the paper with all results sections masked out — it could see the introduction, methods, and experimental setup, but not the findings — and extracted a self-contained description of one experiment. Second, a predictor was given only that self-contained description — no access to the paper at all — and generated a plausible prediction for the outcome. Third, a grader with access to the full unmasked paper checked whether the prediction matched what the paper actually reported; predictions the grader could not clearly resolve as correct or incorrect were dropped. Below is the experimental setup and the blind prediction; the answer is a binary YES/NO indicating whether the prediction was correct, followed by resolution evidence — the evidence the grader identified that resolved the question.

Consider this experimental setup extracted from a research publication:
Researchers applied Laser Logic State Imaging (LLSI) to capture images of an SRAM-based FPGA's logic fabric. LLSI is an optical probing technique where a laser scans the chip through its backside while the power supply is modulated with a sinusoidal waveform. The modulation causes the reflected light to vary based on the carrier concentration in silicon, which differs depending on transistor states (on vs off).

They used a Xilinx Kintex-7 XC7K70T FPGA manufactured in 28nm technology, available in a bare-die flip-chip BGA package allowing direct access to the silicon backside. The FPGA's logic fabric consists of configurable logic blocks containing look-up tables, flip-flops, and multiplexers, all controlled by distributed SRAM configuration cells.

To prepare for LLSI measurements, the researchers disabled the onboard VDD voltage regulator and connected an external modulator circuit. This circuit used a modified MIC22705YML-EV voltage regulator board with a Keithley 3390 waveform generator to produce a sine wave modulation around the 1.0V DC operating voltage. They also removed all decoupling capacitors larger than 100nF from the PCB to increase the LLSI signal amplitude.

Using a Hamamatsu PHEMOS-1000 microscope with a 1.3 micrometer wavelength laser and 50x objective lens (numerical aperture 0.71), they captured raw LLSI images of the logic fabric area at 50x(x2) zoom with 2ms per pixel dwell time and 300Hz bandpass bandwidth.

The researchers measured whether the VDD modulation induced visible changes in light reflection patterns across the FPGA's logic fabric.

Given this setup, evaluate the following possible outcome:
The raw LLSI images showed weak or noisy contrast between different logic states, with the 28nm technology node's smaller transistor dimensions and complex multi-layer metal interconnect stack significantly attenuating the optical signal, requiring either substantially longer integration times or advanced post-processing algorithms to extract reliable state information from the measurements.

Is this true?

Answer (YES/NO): NO